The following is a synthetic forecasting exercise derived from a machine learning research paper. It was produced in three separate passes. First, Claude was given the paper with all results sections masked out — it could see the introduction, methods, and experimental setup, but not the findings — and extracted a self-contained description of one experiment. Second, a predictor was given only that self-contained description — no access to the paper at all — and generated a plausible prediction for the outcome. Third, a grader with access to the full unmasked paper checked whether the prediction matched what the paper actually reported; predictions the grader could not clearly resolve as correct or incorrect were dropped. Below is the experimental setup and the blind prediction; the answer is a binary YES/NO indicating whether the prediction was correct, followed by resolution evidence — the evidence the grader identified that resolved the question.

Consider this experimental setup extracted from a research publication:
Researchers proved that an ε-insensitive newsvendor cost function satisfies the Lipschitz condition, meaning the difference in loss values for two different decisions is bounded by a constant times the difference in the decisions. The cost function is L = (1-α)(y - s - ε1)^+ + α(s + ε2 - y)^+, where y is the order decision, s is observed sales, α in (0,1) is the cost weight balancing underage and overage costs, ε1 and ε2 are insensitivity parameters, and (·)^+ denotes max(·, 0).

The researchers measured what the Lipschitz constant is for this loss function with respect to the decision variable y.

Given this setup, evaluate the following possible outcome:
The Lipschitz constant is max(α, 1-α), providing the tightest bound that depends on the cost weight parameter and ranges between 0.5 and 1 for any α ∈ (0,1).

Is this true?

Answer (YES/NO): YES